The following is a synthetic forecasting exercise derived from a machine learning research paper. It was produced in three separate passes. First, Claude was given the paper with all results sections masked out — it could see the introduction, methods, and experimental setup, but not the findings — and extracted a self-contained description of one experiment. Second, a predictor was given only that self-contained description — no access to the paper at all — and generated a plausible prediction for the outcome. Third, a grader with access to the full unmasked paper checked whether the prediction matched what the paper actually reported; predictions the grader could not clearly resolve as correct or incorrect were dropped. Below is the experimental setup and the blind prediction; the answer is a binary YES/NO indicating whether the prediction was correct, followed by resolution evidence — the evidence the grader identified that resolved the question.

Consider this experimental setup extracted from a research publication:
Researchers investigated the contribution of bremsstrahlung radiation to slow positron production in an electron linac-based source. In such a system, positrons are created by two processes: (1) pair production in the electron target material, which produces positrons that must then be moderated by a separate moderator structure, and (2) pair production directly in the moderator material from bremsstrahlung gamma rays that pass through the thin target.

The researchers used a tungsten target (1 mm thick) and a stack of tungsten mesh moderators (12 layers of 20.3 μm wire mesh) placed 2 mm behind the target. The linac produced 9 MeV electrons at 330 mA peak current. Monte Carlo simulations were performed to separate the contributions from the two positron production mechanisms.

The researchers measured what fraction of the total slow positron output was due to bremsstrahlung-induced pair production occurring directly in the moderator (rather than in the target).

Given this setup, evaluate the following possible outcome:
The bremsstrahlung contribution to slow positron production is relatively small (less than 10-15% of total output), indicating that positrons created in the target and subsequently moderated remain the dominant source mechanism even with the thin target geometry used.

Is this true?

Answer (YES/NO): NO